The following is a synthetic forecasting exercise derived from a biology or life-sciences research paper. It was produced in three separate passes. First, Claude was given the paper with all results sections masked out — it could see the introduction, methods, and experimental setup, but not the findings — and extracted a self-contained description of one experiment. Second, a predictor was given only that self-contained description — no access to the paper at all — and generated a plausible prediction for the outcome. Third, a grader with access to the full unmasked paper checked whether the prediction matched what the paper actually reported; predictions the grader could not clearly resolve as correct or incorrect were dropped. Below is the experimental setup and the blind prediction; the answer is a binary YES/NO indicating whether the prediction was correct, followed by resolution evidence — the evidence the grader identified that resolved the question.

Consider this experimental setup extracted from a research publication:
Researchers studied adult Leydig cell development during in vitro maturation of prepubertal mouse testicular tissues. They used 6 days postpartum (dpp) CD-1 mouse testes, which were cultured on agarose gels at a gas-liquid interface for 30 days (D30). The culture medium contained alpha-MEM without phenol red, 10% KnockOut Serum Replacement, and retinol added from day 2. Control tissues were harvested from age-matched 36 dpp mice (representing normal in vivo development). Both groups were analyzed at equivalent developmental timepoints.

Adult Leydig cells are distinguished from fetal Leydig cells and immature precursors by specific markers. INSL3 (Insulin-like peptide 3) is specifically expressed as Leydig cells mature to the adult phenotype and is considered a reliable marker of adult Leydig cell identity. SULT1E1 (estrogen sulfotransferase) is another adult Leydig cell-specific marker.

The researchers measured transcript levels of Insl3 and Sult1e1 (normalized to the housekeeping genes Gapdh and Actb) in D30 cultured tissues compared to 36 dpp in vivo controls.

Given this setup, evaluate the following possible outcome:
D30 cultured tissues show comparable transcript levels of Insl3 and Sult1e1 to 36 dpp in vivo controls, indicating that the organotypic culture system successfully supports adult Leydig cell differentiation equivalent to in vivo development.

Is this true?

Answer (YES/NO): NO